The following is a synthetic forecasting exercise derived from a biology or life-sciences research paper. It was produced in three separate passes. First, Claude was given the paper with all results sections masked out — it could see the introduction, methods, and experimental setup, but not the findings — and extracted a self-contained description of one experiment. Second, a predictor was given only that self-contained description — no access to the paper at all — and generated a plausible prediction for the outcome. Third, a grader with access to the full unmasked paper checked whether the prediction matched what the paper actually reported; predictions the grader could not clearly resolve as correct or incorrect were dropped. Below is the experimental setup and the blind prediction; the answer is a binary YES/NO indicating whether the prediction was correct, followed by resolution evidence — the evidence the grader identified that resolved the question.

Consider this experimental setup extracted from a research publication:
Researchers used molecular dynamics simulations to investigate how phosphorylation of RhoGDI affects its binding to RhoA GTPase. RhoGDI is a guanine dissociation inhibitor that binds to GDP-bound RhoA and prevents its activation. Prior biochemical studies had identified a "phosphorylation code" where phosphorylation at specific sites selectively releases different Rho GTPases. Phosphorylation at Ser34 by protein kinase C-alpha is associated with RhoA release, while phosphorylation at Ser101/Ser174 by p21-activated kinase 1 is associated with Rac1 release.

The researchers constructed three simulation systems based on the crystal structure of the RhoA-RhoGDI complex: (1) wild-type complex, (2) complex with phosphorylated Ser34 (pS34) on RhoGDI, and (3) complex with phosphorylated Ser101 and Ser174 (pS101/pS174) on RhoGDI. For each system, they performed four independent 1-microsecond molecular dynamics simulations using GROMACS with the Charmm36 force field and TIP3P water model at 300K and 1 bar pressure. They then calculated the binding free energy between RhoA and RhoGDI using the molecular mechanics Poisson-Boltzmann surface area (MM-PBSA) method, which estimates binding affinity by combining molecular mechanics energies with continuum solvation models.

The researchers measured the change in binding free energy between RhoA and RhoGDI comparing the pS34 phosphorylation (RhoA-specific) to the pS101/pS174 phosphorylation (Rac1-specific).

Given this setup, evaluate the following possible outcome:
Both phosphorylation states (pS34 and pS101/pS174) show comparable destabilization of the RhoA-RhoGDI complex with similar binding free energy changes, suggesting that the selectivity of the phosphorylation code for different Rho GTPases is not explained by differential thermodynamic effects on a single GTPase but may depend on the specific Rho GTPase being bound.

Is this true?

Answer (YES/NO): NO